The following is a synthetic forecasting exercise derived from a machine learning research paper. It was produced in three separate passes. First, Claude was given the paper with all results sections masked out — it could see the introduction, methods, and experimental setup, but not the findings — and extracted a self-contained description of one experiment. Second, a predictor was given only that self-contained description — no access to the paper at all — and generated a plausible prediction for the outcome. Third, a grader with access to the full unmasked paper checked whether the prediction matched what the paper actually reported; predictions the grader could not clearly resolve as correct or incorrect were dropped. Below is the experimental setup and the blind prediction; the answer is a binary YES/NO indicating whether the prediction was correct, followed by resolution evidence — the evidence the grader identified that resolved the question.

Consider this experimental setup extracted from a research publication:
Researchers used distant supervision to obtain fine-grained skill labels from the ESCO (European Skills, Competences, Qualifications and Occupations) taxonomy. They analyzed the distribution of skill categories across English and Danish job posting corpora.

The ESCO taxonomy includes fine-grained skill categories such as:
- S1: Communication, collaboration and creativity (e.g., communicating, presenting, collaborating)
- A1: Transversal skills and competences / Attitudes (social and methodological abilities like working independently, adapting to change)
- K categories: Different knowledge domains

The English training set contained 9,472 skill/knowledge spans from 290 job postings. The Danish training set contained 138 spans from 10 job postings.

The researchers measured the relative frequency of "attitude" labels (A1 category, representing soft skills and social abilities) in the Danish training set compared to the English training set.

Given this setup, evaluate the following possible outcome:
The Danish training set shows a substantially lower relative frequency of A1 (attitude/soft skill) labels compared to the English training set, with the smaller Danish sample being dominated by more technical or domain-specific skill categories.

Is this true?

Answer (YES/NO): NO